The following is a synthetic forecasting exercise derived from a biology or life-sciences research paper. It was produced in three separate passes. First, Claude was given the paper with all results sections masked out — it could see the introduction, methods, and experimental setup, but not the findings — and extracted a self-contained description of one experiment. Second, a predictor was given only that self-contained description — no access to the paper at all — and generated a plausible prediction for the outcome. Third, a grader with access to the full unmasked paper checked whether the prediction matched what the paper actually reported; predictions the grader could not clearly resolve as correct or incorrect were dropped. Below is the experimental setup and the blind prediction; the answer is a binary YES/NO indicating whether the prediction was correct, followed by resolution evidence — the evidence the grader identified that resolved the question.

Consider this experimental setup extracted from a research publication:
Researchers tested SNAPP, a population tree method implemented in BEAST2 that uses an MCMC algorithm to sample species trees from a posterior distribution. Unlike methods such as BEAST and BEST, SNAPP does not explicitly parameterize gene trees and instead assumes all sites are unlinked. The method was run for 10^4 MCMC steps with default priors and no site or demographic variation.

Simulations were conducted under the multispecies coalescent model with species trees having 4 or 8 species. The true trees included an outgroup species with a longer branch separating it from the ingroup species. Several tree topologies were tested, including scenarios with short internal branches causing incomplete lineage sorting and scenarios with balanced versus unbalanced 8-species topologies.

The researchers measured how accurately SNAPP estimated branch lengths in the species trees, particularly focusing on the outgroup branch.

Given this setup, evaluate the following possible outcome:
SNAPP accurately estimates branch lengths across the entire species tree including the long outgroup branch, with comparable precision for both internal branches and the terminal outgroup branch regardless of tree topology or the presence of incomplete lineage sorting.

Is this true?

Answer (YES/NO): NO